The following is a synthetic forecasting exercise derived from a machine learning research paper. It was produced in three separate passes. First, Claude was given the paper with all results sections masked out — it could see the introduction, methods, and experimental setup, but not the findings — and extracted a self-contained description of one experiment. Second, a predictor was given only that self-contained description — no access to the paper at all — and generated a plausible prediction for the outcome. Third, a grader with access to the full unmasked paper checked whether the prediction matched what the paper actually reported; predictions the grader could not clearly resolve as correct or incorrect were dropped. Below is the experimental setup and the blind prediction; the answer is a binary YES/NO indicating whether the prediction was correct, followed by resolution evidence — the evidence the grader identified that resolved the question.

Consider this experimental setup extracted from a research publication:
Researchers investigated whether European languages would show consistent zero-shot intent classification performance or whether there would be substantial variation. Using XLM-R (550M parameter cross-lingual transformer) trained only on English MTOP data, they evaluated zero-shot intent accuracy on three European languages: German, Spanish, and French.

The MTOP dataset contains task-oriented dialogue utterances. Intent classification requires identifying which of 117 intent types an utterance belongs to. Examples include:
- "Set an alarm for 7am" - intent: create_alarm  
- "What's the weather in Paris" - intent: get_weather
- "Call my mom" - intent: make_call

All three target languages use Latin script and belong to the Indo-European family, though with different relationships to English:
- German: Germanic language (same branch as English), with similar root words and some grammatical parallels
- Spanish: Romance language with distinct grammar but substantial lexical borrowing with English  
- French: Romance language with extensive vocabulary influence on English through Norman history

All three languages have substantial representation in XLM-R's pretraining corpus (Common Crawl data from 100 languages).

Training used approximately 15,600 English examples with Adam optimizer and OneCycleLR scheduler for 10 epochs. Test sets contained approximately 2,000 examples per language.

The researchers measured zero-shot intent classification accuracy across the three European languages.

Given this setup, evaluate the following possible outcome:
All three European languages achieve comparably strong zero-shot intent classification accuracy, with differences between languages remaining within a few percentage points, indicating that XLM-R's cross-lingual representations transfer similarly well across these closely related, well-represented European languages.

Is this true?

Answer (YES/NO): NO